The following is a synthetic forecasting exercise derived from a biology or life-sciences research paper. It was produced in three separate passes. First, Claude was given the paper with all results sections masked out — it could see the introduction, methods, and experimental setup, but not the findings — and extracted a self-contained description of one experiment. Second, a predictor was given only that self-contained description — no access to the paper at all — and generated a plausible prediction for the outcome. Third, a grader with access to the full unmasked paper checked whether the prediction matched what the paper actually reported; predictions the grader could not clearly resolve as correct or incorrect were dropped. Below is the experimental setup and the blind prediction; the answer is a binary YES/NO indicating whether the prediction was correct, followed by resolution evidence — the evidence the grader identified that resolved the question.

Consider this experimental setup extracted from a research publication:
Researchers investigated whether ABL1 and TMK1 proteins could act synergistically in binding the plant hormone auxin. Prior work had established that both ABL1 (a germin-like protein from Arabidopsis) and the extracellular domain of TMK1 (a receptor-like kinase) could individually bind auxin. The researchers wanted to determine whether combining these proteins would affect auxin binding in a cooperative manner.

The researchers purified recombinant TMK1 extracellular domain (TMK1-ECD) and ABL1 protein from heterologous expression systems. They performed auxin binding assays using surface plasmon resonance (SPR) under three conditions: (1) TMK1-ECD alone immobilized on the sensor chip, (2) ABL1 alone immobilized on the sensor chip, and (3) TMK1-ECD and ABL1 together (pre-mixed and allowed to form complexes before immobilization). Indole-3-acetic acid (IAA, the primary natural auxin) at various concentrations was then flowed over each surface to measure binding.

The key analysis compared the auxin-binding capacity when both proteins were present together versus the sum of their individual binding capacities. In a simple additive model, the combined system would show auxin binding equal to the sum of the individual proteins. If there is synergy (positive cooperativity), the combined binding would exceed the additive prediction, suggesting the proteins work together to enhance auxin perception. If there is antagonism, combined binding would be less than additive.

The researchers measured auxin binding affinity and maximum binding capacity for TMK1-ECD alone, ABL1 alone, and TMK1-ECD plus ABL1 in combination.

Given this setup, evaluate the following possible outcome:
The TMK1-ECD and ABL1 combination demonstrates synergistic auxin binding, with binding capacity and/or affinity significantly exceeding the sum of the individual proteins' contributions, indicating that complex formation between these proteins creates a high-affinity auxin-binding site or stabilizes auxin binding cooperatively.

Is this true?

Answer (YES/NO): YES